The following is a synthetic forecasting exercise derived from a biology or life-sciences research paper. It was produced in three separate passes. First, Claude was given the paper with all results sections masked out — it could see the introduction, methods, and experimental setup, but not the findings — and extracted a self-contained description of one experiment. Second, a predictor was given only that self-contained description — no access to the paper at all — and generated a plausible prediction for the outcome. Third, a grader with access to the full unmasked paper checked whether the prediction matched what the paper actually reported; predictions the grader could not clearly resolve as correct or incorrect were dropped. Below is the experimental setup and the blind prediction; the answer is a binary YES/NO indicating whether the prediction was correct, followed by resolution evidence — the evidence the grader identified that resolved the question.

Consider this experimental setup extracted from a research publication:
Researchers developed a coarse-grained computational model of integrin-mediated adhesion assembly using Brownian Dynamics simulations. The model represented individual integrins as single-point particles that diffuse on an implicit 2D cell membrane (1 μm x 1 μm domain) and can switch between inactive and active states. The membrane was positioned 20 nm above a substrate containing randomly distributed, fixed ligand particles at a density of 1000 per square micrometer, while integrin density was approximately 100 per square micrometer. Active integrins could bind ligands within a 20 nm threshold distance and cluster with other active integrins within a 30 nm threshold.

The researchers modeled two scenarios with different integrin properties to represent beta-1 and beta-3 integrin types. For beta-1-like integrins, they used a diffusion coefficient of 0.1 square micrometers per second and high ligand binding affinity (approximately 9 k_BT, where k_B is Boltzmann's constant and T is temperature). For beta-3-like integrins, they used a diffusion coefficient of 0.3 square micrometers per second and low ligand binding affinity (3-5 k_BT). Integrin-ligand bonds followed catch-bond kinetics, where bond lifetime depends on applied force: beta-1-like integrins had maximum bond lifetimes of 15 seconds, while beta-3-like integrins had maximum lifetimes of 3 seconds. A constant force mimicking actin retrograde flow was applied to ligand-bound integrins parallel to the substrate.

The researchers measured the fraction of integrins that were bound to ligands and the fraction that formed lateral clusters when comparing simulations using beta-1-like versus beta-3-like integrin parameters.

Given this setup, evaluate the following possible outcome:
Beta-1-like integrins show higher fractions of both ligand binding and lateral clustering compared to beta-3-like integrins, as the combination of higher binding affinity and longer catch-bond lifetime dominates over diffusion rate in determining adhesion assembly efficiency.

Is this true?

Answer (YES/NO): NO